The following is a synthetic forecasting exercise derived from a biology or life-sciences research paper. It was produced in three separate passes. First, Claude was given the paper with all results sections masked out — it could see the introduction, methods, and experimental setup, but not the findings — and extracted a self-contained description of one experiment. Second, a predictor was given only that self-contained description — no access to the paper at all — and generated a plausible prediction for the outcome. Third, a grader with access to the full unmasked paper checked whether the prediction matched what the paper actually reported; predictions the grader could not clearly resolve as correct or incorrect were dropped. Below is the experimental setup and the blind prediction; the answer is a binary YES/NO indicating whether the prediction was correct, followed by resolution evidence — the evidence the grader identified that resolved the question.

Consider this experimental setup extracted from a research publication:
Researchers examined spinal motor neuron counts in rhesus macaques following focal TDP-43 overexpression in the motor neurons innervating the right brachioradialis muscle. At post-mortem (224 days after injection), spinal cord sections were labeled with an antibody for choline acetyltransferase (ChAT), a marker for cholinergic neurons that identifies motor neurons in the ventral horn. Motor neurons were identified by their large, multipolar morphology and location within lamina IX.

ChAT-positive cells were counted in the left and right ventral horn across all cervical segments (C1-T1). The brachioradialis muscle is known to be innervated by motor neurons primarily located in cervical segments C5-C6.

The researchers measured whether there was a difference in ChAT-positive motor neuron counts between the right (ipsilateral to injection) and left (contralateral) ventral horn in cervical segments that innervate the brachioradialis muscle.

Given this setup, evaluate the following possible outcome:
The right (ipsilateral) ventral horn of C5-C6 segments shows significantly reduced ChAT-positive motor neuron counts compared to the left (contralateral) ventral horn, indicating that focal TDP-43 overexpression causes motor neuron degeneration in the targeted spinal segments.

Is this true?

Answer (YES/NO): NO